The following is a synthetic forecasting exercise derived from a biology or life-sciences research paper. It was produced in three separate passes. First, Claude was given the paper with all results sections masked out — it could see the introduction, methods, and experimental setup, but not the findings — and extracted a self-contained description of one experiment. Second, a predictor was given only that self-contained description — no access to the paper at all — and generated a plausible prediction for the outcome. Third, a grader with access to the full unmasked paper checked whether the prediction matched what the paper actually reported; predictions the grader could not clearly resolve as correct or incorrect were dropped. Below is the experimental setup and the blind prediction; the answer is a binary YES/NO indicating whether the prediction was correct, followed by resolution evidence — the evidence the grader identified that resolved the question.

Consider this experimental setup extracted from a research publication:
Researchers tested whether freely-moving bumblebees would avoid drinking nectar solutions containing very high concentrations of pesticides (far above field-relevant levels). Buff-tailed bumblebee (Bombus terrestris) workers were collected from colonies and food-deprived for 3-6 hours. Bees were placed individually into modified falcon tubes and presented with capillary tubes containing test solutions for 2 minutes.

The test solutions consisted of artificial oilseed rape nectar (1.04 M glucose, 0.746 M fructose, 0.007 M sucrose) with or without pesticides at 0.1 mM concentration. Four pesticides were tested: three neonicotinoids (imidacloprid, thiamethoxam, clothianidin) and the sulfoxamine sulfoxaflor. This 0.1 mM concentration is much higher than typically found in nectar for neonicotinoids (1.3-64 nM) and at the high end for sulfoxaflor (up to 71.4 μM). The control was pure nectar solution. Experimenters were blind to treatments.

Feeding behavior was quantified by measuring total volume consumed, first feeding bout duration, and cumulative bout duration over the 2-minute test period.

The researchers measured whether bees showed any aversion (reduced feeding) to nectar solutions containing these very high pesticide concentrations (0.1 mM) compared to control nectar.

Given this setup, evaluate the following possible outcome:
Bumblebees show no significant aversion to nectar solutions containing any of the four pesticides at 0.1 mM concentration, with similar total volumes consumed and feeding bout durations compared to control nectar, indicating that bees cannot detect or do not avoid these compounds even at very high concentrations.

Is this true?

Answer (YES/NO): YES